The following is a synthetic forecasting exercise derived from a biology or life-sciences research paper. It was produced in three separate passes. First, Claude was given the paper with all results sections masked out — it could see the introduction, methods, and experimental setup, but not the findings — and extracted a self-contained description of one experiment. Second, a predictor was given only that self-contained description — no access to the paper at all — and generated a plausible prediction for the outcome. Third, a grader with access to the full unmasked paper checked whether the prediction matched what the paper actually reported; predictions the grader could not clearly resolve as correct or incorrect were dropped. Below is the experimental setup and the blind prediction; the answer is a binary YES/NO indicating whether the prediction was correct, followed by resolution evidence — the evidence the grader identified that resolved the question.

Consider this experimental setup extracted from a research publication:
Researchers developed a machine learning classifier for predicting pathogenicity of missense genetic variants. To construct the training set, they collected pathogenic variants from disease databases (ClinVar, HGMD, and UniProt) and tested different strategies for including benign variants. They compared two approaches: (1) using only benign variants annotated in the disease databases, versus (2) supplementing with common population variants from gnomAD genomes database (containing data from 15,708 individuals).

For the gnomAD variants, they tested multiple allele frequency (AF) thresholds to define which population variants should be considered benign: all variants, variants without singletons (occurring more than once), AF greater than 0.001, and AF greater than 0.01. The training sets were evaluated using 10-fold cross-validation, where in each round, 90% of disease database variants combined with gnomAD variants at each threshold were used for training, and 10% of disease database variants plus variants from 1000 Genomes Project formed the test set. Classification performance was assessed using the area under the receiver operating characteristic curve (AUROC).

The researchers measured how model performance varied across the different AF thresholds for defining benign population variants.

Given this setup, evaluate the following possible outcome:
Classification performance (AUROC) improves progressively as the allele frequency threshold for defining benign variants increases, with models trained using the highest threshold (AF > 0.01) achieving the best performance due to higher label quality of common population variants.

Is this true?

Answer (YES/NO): NO